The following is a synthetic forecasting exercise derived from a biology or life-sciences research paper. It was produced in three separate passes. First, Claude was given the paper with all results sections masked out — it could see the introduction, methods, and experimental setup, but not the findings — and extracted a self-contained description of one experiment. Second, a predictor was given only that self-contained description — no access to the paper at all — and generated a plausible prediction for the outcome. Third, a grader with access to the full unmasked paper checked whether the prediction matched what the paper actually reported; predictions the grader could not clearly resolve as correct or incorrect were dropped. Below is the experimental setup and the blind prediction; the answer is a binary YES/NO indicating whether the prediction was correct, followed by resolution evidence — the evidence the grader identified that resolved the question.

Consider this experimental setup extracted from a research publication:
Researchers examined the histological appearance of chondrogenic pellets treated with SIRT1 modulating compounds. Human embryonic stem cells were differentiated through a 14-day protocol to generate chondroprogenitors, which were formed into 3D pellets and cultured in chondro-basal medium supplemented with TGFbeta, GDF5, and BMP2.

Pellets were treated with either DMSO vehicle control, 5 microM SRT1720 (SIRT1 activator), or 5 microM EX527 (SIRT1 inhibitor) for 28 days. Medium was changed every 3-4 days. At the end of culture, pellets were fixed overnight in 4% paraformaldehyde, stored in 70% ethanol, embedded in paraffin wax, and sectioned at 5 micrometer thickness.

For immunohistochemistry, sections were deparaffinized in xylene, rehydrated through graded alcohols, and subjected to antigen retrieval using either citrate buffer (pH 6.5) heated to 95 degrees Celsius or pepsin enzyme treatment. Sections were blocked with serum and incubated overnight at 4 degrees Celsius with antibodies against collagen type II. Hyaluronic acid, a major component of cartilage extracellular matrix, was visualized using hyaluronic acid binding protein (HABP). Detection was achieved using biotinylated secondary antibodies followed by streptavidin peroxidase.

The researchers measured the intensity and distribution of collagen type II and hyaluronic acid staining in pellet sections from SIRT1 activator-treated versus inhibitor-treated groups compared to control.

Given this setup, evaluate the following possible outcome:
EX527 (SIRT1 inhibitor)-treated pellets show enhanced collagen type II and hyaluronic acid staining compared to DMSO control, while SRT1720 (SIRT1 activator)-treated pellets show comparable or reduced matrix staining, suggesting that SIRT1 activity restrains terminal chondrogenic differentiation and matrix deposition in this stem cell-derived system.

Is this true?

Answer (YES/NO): NO